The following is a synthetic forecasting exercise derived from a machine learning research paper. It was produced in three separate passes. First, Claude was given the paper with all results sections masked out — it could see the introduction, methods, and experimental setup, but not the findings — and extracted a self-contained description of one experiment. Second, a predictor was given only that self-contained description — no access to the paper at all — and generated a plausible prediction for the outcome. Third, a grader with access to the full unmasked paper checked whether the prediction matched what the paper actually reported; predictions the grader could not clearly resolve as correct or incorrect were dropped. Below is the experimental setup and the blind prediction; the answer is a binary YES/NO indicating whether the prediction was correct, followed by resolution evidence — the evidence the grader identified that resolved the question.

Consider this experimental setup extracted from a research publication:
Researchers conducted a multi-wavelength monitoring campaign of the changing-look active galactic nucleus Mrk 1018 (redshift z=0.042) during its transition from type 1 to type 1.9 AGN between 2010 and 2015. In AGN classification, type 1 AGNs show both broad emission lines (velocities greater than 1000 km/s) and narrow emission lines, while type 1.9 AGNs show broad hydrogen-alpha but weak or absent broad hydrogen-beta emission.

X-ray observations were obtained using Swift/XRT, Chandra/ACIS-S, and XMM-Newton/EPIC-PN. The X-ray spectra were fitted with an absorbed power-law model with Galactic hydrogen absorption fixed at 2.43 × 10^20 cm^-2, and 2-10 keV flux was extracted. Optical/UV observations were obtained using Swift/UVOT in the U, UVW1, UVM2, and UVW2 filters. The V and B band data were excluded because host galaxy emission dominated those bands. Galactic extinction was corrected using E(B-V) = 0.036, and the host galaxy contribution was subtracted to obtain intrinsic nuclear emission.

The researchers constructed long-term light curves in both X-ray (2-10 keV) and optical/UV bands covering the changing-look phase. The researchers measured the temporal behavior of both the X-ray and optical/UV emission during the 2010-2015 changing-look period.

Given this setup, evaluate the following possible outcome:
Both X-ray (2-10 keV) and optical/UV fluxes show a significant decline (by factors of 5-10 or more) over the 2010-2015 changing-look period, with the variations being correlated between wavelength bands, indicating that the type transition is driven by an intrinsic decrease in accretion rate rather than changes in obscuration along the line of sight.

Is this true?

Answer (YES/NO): YES